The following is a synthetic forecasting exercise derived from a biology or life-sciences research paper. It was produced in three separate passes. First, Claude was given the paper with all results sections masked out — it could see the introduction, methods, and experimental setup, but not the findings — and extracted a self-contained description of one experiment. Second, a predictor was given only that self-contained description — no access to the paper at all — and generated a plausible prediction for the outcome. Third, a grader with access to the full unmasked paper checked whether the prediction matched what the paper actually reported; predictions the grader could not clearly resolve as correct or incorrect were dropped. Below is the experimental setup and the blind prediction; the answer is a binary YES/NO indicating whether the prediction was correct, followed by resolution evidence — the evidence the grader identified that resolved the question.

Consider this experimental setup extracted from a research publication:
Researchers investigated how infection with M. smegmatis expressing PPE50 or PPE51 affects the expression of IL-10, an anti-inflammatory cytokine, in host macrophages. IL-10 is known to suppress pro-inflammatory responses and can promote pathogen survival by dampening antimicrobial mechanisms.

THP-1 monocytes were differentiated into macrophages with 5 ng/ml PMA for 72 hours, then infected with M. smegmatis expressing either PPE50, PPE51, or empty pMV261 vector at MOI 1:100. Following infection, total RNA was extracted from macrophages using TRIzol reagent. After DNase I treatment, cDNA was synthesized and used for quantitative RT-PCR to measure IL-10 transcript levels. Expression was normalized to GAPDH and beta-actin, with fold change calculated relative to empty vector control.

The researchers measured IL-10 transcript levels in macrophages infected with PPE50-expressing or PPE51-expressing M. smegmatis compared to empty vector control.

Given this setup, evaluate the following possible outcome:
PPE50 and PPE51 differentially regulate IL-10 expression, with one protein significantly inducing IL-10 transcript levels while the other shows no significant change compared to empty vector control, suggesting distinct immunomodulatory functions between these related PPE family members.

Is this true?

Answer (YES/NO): YES